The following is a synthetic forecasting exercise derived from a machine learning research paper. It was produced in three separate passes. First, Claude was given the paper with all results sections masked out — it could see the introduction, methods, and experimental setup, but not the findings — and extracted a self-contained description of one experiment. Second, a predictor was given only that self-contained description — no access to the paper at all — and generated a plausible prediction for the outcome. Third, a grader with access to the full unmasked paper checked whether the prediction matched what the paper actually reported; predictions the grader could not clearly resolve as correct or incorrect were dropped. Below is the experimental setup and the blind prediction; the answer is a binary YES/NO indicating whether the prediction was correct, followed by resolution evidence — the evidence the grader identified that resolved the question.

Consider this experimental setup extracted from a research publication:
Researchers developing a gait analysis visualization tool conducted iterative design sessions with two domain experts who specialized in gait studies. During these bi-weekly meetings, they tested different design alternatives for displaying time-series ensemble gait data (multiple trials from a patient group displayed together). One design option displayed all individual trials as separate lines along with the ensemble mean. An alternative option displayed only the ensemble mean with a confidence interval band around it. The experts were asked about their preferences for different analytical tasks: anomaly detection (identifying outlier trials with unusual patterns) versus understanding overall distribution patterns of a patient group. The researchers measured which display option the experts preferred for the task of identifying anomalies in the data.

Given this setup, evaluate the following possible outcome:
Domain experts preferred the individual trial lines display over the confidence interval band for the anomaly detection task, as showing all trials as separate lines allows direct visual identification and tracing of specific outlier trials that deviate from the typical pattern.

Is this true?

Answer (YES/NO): YES